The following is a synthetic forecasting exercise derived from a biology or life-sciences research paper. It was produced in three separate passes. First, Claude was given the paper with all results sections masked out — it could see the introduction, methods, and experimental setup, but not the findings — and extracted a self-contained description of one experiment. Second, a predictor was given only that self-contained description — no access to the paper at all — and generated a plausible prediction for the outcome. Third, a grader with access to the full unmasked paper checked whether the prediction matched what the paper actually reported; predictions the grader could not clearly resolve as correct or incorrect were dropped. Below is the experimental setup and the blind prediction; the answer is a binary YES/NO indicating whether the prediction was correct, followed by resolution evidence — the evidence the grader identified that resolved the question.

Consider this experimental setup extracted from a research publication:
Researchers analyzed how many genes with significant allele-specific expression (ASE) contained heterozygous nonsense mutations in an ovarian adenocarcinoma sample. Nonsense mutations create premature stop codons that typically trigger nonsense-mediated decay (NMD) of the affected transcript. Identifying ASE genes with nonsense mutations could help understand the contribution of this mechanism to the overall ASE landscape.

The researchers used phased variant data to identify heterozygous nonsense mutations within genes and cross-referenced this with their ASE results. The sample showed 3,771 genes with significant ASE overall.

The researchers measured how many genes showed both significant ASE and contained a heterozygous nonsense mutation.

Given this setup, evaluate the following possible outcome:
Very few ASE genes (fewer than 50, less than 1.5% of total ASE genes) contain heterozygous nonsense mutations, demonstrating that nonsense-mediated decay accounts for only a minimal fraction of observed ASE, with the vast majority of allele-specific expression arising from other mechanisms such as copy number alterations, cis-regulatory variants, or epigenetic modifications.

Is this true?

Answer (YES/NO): YES